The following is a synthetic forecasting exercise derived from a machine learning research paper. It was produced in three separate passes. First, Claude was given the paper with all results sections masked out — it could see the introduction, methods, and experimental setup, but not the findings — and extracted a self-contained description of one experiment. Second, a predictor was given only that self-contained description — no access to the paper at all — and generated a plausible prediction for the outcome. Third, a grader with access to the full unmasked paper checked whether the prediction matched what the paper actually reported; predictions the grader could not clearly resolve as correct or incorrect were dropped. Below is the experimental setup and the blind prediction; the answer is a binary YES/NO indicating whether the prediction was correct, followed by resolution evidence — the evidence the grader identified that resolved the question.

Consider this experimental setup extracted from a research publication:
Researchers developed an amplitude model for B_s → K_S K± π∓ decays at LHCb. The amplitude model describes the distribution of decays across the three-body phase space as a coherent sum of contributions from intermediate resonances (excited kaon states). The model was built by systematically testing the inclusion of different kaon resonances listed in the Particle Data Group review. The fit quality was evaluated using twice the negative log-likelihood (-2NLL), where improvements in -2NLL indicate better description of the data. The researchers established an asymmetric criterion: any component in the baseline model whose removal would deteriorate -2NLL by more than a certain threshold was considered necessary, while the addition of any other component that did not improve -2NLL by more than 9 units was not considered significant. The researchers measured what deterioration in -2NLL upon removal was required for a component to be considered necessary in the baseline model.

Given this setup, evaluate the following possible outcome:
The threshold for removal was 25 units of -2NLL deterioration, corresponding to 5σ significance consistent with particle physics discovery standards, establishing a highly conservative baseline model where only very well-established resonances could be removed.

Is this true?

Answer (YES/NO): YES